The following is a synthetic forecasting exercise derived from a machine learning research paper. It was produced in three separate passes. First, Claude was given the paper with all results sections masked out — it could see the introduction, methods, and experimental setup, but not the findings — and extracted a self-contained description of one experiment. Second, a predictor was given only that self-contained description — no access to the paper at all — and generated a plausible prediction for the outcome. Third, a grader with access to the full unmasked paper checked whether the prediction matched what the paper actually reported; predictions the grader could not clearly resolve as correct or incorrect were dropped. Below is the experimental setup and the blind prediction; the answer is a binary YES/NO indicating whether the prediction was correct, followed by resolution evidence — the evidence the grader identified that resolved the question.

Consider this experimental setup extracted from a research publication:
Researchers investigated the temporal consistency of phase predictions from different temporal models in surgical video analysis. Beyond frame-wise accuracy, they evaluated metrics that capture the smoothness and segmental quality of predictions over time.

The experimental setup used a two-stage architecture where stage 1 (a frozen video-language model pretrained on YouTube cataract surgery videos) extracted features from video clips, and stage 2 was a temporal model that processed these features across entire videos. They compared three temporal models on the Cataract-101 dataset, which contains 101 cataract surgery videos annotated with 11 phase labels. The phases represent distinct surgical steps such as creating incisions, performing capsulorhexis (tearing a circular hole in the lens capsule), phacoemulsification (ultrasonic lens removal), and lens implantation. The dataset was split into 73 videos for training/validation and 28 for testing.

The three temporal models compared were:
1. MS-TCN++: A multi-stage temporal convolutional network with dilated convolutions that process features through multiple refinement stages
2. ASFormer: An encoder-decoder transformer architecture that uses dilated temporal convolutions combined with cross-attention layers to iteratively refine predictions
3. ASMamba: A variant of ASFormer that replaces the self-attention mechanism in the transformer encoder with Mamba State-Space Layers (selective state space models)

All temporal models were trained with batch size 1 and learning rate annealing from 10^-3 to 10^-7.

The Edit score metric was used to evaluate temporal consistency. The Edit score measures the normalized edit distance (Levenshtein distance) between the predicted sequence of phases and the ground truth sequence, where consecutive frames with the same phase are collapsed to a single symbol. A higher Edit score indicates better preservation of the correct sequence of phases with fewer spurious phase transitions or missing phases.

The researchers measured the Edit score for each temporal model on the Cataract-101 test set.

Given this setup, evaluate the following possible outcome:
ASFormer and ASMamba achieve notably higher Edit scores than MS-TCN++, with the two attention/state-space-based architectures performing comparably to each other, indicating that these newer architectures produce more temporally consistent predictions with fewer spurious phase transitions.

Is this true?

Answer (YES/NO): NO